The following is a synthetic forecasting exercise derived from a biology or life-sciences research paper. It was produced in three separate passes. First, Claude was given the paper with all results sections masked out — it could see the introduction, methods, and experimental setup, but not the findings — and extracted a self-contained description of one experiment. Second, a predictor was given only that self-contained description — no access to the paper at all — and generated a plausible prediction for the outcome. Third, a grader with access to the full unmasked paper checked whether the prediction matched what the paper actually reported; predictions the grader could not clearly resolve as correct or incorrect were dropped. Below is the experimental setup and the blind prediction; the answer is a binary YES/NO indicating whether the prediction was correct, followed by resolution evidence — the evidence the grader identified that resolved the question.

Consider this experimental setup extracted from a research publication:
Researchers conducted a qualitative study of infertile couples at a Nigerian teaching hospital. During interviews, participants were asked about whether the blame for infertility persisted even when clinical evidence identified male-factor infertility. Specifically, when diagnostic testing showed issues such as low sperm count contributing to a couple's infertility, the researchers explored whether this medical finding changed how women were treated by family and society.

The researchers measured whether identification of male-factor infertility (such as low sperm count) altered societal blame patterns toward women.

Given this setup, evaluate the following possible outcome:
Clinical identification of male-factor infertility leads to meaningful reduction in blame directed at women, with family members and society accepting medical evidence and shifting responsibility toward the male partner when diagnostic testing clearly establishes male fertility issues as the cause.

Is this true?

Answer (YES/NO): NO